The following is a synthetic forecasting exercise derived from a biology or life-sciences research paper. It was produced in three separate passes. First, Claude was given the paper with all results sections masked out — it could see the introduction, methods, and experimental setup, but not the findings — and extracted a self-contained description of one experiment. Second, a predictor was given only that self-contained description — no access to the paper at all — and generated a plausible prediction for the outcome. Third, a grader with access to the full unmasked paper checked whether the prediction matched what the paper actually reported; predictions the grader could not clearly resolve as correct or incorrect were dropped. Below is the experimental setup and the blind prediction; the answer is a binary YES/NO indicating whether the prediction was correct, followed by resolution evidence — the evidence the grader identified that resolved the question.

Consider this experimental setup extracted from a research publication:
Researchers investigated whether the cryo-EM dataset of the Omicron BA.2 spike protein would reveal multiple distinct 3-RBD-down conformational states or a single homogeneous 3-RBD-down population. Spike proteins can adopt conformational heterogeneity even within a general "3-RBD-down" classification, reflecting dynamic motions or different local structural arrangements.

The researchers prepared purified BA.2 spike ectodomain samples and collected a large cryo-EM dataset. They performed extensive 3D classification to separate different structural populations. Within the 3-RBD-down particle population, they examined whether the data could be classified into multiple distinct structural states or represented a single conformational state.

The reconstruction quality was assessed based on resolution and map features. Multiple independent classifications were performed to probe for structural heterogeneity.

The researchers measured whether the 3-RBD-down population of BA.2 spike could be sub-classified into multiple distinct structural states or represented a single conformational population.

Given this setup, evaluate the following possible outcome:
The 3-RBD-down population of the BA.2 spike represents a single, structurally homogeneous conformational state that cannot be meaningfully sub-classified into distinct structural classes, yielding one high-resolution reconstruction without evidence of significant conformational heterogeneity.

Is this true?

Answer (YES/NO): NO